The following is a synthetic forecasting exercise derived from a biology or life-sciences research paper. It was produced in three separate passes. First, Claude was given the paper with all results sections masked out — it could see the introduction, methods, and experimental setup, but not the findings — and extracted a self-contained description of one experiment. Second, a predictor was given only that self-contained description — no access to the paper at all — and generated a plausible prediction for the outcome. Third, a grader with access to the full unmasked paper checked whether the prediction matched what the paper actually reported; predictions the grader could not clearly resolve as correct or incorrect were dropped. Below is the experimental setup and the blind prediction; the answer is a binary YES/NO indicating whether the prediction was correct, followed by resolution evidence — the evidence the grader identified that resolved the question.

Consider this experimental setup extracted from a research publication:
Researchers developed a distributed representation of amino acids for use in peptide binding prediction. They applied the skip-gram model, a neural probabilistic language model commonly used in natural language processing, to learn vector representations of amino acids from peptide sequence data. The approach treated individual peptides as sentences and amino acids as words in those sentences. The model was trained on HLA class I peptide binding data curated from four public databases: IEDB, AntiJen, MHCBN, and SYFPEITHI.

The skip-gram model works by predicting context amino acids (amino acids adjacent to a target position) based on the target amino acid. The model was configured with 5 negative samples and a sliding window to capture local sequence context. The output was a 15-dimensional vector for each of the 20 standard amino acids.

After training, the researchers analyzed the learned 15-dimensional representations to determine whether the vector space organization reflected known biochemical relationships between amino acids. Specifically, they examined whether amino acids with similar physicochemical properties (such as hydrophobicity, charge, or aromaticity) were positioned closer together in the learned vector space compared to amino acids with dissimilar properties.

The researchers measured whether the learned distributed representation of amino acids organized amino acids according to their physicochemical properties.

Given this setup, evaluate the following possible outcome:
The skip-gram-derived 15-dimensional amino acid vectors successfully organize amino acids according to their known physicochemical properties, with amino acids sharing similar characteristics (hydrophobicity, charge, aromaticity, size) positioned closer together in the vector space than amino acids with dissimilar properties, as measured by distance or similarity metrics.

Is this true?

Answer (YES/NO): NO